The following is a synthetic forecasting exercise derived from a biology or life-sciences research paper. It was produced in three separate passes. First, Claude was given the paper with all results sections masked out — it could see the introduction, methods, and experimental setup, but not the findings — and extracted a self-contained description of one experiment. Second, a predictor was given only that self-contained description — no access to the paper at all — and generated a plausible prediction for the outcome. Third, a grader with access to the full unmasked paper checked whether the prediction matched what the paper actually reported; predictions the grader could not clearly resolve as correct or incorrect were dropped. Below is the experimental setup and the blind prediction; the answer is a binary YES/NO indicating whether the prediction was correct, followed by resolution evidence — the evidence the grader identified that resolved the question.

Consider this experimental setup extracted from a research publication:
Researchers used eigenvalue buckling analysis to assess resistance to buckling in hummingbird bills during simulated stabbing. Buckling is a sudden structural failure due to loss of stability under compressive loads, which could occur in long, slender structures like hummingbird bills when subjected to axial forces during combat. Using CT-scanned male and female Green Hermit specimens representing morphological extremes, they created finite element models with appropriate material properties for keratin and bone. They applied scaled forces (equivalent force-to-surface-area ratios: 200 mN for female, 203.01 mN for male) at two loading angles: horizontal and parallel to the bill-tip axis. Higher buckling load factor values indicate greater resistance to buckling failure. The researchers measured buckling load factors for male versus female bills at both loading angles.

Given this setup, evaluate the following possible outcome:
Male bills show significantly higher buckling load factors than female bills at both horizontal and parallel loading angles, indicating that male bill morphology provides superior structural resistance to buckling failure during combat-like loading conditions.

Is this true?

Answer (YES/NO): NO